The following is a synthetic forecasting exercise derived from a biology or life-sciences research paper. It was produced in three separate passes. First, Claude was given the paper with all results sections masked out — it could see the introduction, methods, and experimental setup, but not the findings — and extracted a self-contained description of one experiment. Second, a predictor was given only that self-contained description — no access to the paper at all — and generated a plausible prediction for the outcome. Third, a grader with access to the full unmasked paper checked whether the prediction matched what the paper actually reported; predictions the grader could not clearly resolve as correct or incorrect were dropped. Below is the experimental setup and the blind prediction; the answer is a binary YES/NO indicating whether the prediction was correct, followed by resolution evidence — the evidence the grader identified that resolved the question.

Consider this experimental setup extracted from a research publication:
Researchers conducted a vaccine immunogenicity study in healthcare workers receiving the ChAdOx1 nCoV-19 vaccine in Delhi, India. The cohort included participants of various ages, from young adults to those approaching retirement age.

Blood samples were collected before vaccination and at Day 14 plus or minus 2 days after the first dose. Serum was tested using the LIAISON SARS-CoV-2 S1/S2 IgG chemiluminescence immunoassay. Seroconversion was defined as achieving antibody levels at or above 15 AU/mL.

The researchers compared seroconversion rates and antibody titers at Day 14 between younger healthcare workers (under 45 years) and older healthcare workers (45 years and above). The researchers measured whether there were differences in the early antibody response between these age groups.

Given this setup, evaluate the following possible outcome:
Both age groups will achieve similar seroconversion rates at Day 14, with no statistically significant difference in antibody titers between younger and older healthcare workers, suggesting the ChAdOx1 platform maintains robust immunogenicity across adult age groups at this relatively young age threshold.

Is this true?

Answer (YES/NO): NO